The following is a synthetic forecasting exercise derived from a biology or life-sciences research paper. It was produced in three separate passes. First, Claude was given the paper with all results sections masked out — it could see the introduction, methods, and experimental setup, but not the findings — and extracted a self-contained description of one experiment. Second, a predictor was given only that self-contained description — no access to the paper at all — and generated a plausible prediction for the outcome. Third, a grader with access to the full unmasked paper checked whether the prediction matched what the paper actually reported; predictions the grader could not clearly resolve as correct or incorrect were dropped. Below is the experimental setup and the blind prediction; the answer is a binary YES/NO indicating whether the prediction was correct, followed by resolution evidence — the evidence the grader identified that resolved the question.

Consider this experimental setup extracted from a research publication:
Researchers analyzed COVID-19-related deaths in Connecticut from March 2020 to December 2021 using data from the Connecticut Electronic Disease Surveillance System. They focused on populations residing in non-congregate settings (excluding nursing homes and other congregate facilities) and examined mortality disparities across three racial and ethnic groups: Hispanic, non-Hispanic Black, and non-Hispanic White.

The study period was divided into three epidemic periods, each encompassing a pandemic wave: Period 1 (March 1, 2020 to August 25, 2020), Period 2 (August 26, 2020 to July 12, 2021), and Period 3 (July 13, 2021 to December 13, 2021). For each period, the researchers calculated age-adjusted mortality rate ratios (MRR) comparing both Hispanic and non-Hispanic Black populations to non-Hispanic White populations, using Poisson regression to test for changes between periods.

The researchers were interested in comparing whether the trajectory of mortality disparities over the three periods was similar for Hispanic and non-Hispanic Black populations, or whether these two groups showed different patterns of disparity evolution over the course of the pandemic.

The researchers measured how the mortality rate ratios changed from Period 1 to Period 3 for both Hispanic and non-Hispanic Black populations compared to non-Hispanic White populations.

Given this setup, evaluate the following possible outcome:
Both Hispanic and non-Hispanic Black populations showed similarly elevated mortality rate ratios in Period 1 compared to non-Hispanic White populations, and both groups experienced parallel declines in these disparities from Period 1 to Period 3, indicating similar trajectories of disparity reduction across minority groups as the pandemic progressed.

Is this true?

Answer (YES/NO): NO